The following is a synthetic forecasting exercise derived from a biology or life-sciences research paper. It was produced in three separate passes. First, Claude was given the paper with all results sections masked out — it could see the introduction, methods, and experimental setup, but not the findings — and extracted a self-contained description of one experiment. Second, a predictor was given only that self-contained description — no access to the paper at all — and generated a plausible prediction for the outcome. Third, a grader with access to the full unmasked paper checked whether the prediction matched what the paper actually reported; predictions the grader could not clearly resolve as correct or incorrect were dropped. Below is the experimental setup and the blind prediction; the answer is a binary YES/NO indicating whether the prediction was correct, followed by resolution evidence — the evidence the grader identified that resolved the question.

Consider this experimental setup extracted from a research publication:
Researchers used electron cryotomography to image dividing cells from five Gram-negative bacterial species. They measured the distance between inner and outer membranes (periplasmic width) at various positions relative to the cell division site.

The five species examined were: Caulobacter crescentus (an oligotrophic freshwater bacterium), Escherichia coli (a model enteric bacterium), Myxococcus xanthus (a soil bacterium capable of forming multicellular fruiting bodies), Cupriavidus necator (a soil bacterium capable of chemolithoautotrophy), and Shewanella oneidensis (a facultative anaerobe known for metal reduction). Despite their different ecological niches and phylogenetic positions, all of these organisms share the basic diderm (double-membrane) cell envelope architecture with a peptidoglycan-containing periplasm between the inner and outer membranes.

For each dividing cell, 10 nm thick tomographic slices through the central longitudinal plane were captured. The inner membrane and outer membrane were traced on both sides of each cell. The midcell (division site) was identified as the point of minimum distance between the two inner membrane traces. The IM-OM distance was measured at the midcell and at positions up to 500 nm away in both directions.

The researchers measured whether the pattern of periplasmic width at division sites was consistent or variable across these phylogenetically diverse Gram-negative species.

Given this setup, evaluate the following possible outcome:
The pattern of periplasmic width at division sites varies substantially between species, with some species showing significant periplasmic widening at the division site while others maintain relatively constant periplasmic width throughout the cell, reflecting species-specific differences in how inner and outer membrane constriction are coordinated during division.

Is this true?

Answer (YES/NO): NO